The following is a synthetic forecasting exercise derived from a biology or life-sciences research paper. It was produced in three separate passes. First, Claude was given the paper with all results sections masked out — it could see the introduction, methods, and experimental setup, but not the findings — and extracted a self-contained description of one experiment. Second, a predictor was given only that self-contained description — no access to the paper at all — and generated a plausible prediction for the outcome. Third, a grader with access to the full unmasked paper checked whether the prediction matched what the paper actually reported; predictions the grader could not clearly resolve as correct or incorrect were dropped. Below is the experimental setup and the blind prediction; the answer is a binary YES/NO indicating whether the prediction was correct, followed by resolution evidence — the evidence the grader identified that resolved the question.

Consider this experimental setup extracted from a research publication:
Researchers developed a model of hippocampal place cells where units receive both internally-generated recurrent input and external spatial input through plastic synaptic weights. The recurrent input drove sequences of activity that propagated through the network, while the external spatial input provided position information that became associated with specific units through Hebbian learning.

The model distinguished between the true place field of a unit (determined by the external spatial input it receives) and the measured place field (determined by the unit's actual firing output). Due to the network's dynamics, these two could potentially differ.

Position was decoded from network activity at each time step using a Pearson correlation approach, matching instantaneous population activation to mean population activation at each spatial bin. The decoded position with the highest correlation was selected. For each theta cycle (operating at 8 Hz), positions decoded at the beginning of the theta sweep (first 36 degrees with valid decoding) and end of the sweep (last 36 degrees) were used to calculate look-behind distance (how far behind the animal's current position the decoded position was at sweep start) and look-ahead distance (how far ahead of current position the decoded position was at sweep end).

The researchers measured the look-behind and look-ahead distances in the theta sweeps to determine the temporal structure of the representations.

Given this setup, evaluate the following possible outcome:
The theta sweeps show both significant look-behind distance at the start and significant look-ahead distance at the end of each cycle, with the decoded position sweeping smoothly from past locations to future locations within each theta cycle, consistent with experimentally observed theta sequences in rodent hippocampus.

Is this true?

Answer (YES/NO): YES